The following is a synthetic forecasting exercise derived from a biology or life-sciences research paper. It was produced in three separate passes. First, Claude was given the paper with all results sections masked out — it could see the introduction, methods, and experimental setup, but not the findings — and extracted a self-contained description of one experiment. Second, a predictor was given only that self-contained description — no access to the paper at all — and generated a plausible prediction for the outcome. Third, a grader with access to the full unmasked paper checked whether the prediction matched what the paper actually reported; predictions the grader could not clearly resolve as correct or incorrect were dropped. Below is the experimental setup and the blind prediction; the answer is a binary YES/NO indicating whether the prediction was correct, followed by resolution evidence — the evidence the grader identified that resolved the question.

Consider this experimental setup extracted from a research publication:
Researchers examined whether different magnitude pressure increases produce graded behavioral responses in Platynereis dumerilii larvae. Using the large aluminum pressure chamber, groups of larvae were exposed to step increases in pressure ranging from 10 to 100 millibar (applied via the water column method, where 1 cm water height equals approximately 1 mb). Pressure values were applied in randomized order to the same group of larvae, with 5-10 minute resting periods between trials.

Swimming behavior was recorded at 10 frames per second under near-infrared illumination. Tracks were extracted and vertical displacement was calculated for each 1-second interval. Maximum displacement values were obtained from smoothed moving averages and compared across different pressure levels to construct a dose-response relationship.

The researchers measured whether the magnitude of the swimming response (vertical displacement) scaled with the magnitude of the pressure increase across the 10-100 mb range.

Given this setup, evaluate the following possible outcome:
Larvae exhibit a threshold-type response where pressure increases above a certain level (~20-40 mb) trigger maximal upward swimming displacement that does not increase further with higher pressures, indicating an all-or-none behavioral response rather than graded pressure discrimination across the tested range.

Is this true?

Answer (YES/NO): NO